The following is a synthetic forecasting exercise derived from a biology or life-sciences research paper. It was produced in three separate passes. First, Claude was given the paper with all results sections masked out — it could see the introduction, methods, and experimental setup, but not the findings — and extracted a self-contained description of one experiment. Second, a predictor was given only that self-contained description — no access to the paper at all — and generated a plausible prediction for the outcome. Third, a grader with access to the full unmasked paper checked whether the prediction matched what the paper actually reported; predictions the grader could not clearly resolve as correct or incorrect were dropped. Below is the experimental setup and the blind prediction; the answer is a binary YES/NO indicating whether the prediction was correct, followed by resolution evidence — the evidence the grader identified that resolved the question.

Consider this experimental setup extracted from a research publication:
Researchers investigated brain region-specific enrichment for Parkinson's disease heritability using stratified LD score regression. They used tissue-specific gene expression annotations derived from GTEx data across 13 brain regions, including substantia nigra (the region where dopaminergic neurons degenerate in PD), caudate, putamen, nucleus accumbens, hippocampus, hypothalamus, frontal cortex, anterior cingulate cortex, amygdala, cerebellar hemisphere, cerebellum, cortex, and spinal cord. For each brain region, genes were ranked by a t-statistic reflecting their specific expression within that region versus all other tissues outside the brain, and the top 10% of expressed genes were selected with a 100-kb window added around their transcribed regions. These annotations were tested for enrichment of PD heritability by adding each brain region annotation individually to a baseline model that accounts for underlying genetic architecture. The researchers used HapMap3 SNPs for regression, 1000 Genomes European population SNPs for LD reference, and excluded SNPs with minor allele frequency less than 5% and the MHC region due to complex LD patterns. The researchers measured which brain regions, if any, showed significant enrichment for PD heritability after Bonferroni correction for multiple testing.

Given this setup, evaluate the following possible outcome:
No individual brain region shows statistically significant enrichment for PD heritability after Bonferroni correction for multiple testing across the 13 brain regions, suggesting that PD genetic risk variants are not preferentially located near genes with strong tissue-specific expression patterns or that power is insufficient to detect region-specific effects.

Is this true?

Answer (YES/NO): YES